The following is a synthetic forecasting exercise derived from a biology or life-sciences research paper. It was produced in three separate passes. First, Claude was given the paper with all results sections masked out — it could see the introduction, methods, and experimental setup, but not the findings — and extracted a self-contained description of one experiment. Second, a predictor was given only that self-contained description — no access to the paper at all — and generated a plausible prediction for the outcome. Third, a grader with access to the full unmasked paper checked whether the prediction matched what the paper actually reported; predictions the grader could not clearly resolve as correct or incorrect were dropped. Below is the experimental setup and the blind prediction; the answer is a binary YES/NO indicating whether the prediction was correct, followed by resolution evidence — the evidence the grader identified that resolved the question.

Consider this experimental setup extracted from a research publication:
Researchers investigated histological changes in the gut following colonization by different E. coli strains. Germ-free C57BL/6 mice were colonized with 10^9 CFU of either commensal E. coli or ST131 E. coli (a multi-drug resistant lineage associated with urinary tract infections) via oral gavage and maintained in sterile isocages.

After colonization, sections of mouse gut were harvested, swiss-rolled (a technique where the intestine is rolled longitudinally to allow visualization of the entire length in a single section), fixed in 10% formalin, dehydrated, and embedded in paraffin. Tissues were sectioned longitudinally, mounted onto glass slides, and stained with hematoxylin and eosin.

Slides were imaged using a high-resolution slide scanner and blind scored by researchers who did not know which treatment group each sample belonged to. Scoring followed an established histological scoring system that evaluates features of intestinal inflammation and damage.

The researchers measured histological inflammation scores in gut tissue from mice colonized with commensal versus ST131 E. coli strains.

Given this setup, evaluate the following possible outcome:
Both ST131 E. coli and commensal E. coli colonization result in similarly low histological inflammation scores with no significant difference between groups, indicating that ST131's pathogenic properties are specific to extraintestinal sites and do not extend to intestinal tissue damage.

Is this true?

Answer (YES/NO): YES